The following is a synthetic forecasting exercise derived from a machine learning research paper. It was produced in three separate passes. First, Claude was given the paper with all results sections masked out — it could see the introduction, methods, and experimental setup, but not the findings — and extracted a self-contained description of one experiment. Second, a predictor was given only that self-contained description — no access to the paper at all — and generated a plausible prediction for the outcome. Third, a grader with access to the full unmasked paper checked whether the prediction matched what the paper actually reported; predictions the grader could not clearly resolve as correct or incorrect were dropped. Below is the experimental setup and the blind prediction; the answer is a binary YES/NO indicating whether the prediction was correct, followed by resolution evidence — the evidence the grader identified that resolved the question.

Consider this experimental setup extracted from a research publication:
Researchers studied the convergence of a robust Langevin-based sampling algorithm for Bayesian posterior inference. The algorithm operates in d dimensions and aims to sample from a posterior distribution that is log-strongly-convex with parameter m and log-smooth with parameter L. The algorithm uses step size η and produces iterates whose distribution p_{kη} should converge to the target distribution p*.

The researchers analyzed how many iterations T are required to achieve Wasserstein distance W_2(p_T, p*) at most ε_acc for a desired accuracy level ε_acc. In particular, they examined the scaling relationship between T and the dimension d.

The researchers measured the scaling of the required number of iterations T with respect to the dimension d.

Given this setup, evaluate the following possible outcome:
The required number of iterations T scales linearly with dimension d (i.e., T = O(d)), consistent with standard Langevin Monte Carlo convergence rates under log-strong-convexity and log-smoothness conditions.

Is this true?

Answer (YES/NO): YES